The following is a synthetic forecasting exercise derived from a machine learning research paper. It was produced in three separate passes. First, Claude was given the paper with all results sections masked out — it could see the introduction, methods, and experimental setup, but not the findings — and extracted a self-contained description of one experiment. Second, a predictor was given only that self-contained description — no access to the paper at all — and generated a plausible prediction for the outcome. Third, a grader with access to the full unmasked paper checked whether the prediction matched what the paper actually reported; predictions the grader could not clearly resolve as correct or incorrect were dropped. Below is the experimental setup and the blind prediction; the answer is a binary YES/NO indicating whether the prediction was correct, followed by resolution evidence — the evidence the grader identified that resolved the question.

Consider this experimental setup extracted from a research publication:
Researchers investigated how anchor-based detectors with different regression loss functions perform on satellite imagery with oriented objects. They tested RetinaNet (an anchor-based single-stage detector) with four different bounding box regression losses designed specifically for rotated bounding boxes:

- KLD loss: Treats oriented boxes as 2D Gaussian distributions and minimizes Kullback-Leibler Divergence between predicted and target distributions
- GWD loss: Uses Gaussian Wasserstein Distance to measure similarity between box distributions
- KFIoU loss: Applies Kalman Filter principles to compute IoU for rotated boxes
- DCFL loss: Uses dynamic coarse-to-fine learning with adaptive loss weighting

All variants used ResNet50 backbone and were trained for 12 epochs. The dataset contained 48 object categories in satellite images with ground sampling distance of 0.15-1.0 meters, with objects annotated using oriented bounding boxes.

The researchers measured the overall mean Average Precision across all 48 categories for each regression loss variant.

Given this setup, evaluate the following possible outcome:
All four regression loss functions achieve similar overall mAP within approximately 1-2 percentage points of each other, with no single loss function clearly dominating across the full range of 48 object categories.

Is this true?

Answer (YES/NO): NO